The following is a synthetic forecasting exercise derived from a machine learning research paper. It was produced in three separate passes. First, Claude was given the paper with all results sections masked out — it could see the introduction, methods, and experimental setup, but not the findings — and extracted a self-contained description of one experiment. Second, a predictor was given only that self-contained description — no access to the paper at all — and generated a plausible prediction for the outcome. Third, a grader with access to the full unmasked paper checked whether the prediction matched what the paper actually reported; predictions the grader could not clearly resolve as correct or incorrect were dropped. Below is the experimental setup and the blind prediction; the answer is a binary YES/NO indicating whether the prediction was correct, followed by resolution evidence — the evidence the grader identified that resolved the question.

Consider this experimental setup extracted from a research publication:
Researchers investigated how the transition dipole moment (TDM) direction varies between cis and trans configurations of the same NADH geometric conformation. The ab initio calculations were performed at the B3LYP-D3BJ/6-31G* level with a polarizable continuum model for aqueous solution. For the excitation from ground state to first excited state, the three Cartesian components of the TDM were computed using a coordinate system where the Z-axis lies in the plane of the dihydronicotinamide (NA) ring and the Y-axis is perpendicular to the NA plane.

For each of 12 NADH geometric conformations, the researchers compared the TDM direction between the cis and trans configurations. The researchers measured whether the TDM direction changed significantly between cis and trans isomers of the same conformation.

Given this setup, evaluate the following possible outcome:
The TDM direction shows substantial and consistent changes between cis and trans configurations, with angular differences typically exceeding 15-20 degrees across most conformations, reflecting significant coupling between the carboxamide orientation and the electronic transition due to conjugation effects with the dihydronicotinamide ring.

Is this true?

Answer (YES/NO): NO